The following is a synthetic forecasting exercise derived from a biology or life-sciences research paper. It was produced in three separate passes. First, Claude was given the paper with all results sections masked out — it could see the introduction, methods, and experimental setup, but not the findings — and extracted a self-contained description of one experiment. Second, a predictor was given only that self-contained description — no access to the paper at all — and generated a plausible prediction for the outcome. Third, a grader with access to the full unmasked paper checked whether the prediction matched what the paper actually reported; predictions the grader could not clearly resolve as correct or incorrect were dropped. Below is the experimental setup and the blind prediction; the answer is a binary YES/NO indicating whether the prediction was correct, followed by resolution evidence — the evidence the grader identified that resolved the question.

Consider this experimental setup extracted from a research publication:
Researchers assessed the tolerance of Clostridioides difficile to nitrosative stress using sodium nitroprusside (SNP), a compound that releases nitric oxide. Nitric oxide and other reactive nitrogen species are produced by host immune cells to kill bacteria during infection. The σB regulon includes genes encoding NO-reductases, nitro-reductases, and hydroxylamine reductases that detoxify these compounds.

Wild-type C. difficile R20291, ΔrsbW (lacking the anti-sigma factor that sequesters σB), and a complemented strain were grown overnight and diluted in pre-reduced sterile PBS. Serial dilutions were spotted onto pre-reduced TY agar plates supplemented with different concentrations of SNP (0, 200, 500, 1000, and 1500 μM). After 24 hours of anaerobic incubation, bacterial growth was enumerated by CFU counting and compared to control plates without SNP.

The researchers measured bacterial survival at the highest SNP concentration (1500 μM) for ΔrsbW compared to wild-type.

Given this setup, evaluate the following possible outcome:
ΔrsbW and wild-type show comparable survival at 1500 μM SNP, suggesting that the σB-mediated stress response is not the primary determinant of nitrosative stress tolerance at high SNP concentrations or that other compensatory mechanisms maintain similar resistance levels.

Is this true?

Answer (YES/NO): NO